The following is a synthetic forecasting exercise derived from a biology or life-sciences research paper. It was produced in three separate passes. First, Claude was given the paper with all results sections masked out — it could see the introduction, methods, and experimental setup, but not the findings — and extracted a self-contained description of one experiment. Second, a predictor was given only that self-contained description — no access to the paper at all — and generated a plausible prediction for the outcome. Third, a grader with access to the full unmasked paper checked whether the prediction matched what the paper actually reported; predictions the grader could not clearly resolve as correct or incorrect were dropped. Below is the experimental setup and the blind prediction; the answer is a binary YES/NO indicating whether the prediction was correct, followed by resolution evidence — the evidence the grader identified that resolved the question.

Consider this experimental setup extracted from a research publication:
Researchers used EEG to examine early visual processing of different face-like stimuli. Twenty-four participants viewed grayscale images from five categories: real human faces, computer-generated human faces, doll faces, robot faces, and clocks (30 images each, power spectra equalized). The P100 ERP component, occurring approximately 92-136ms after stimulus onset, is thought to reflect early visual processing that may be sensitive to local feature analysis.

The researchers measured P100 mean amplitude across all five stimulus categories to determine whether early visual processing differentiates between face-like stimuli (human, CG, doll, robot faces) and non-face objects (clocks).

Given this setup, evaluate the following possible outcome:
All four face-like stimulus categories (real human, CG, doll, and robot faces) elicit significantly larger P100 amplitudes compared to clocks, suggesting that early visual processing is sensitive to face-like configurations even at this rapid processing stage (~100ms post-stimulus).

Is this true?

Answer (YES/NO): NO